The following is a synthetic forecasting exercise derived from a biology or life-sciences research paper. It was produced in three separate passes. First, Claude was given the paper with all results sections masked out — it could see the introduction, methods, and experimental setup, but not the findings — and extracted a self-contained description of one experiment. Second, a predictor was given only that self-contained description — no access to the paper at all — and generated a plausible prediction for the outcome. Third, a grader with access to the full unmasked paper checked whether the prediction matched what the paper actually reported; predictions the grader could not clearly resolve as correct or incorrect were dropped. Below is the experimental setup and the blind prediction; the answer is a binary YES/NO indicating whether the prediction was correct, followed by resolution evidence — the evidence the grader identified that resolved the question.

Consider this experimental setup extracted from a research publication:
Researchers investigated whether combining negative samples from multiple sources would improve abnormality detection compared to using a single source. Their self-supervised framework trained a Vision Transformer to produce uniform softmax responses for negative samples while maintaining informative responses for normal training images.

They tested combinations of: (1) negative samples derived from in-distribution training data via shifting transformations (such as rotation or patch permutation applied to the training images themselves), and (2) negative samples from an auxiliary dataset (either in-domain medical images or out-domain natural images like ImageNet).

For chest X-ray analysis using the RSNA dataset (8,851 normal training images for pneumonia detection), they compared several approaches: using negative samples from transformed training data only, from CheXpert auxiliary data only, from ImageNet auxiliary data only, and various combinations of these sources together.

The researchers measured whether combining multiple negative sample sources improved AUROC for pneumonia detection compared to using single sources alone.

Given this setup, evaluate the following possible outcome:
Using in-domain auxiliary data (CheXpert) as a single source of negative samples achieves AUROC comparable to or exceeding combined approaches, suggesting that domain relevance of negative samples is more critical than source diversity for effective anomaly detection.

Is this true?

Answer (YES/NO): NO